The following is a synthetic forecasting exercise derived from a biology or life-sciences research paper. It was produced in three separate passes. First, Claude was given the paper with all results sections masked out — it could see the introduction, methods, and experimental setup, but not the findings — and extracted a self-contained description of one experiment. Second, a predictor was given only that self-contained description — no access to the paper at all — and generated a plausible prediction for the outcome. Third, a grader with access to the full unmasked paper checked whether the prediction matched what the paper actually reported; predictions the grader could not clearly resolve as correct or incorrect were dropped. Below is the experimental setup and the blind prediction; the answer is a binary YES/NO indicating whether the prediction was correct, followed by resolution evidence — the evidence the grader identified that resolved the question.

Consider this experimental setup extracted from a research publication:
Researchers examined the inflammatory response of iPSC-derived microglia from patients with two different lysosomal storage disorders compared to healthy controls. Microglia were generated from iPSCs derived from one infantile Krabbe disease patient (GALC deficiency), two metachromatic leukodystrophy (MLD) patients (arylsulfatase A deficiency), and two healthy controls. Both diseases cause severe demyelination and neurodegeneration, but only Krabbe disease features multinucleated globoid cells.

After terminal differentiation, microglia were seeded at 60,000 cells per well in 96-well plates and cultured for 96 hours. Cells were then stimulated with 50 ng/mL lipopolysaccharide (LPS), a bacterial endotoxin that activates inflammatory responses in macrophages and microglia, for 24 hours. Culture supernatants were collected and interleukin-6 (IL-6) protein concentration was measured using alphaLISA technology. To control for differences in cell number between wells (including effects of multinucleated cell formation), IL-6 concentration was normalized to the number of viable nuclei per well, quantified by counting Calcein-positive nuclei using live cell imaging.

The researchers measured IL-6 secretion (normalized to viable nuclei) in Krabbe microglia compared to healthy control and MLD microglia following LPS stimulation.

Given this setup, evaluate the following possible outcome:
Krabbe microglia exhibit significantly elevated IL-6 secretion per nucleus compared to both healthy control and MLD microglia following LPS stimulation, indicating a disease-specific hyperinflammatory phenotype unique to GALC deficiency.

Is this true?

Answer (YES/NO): NO